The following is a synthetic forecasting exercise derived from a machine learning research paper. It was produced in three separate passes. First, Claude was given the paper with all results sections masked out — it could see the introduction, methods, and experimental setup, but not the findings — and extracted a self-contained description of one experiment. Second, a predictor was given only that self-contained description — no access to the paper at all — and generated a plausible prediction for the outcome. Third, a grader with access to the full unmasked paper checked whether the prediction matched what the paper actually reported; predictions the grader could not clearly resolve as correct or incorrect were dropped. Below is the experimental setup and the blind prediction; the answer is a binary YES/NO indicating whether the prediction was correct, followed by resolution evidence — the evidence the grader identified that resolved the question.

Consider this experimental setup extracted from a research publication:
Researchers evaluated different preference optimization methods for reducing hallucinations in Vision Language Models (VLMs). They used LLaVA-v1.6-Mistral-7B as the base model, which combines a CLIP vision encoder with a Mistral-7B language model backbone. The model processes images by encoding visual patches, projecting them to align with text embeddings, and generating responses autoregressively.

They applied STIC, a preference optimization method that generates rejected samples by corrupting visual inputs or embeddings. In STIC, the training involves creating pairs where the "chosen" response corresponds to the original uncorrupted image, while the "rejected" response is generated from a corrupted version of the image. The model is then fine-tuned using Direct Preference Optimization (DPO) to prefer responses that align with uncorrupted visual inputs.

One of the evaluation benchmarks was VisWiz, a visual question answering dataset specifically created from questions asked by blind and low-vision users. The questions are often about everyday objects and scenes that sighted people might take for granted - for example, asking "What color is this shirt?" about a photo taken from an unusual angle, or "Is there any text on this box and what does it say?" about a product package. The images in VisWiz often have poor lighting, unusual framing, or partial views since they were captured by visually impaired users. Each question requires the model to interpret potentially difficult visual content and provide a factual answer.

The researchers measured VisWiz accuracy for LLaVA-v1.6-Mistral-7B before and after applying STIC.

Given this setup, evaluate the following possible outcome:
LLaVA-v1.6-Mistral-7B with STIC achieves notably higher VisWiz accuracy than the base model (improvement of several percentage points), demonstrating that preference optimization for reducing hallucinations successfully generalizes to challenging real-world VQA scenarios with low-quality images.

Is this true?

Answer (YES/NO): NO